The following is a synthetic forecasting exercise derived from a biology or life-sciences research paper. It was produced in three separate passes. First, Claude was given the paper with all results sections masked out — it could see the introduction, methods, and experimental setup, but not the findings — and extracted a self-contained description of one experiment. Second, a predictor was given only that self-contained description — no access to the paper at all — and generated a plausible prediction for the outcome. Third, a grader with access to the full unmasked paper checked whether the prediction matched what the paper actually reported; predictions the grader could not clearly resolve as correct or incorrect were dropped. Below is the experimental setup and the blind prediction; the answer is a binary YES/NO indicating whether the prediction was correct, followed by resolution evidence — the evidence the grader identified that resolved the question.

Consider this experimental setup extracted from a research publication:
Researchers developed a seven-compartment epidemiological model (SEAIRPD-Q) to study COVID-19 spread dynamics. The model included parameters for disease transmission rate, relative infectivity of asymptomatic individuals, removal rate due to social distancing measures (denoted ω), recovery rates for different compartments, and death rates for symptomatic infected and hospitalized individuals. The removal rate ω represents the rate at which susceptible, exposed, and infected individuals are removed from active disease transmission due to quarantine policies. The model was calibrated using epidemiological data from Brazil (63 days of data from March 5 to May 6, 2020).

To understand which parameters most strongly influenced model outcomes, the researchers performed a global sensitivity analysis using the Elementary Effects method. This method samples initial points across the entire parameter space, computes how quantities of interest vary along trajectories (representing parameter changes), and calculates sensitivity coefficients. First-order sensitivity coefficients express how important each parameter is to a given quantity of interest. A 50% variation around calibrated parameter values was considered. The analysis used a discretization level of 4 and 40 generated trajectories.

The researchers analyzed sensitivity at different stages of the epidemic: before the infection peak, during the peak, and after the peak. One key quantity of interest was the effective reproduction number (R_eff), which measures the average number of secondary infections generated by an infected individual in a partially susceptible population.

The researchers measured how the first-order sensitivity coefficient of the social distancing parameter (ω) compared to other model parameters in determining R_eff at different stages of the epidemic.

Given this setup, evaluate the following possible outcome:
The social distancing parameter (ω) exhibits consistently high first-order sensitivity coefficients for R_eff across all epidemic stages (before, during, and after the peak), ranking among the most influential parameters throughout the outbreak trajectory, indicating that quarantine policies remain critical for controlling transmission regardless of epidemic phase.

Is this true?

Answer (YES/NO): YES